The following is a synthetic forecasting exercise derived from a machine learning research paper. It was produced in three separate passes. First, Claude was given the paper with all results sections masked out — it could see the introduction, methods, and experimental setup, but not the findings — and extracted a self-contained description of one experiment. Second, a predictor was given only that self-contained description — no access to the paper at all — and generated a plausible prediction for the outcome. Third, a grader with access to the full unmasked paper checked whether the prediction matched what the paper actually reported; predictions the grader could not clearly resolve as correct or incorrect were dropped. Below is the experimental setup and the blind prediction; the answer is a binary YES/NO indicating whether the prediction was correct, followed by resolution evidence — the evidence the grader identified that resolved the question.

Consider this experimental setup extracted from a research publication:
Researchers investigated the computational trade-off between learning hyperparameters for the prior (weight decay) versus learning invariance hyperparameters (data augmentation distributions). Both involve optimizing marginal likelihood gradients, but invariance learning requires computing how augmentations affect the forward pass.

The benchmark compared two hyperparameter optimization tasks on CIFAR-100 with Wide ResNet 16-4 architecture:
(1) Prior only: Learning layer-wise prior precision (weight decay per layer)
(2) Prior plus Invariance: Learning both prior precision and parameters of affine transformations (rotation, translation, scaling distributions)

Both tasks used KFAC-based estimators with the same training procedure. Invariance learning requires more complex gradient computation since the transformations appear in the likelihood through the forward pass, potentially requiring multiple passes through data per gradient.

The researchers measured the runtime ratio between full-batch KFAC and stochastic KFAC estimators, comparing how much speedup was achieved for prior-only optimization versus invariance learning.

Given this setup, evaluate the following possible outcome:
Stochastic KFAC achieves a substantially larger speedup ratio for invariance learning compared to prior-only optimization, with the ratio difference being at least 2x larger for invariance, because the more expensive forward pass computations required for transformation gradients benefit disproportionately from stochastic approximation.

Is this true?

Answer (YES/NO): YES